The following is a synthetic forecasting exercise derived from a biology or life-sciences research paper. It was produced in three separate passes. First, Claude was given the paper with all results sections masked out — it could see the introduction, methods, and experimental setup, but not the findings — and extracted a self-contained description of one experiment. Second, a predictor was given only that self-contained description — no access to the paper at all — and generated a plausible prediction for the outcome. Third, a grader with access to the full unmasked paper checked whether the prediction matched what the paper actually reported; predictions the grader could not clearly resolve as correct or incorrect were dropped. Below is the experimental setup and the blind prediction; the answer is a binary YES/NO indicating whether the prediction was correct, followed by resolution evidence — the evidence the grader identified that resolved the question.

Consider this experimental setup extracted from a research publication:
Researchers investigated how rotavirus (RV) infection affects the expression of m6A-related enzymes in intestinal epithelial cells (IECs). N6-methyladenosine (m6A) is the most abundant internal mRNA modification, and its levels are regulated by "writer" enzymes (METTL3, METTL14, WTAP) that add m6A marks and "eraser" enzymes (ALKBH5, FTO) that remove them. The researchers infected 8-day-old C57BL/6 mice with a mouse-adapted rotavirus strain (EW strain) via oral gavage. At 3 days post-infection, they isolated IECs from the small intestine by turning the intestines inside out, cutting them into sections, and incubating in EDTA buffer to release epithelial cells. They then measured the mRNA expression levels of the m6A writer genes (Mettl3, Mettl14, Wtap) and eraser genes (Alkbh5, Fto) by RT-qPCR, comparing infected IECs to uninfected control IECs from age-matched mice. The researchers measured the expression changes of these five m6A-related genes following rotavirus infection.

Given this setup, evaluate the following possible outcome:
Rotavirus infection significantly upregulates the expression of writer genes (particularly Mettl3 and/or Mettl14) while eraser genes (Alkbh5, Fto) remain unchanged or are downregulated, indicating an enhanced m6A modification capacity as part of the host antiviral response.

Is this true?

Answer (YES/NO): NO